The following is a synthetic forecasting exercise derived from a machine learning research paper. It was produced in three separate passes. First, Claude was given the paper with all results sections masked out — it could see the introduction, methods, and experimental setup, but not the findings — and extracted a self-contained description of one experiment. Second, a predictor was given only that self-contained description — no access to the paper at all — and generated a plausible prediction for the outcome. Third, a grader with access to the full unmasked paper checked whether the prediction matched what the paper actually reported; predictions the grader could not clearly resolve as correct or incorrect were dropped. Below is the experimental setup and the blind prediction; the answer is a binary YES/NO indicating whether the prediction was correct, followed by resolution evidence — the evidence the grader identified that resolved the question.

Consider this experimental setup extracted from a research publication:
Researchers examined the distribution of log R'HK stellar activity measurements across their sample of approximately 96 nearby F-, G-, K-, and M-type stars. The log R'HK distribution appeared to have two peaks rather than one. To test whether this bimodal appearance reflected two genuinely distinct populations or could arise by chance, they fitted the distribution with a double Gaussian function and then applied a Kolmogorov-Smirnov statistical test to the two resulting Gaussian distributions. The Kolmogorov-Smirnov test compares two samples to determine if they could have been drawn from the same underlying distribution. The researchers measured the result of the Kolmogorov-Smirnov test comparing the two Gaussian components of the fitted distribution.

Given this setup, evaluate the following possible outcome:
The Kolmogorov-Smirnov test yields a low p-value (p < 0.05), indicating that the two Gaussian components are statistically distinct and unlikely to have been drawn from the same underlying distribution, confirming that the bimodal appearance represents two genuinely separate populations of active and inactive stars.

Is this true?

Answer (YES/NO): YES